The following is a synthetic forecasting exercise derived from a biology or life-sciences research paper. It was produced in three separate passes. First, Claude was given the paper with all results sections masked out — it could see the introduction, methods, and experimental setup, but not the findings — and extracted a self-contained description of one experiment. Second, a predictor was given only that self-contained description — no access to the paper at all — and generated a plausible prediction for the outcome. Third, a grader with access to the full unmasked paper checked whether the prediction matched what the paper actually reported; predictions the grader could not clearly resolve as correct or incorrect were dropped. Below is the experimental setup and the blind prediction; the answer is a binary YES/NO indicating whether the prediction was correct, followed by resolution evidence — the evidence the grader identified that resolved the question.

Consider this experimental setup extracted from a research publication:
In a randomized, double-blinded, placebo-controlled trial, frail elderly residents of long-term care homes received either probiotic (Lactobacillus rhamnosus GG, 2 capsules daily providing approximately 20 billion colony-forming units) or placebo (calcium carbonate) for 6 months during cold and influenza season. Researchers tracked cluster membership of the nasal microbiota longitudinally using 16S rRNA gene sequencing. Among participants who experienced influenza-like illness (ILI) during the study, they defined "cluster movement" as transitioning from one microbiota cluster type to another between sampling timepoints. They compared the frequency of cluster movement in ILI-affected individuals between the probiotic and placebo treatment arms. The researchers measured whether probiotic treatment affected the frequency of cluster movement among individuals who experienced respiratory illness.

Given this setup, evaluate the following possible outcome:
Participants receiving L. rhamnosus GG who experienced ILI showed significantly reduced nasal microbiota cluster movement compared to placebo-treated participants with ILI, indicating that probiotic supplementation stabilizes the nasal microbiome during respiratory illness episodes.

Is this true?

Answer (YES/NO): NO